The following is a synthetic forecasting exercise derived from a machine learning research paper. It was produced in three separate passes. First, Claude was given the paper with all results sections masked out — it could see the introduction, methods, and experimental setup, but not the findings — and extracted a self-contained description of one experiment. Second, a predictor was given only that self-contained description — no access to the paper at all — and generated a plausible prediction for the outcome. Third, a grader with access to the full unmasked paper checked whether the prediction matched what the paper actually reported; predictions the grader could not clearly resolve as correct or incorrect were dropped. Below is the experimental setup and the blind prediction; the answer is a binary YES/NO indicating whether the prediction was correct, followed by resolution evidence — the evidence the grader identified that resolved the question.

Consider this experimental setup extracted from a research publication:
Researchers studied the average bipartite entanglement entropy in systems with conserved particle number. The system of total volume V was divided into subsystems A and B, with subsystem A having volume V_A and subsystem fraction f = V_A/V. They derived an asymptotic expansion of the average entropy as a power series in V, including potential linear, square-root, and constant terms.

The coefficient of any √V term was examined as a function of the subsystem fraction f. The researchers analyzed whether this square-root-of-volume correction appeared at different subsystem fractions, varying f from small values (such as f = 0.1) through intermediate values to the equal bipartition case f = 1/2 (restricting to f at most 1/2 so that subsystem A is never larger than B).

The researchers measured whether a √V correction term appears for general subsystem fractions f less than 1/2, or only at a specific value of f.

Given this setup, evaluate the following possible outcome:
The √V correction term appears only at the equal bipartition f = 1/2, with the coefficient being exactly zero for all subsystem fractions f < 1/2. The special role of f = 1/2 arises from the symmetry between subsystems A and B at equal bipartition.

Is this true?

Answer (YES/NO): YES